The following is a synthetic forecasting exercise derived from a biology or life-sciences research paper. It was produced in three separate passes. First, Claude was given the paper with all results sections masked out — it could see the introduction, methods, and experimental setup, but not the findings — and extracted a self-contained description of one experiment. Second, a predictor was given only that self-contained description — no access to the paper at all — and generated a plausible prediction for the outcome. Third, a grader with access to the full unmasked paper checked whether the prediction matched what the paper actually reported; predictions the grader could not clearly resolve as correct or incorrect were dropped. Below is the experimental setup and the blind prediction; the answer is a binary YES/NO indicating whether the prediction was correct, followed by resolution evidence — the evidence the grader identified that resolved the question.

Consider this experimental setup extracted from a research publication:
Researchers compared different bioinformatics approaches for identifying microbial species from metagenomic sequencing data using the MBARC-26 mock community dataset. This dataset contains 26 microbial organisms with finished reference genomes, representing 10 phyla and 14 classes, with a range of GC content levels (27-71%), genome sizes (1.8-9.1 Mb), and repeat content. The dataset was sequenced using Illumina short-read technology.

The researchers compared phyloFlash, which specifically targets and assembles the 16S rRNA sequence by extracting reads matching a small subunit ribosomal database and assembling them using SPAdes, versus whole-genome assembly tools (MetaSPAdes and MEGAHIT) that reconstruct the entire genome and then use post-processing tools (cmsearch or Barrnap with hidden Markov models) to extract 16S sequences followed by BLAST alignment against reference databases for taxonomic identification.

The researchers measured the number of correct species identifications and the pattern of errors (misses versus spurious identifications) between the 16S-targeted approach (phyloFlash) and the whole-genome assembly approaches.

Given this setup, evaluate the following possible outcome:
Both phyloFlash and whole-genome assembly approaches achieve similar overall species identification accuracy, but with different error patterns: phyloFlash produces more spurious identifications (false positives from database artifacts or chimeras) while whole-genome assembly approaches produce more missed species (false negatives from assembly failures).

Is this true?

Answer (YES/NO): NO